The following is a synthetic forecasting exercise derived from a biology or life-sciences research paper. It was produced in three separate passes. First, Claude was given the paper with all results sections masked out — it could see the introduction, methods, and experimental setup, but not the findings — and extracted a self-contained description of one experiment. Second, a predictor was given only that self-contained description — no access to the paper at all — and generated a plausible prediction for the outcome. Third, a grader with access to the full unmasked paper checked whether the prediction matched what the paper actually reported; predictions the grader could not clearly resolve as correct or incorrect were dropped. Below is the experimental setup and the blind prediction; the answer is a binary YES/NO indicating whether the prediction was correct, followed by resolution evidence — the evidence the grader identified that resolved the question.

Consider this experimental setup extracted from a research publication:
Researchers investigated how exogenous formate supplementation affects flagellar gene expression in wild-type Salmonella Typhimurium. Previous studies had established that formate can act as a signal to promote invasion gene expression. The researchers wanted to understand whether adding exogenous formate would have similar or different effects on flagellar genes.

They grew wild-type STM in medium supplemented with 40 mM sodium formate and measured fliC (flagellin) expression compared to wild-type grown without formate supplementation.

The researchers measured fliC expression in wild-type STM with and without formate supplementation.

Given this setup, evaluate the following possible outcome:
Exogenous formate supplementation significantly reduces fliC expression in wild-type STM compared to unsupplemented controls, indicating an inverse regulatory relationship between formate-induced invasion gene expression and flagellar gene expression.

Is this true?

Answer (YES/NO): YES